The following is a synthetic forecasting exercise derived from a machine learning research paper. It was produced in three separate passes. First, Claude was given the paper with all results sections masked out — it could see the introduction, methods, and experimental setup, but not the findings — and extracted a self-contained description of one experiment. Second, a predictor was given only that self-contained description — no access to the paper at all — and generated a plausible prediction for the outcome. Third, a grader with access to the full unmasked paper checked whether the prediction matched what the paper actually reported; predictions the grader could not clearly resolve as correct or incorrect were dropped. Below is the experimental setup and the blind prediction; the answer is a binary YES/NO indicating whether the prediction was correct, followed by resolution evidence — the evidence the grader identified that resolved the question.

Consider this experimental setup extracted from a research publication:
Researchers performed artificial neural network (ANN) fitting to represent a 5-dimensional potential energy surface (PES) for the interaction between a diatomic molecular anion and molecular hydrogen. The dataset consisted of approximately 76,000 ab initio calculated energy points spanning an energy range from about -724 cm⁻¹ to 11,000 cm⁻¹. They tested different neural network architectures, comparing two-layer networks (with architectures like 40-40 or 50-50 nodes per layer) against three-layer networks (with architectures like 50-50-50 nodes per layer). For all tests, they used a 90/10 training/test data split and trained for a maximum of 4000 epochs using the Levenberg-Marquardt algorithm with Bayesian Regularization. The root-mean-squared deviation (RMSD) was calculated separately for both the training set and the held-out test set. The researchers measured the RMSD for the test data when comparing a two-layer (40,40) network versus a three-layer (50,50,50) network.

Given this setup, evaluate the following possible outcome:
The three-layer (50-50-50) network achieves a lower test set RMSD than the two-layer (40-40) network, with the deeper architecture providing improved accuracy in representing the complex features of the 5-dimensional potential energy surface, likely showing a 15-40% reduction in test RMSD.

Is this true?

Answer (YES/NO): NO